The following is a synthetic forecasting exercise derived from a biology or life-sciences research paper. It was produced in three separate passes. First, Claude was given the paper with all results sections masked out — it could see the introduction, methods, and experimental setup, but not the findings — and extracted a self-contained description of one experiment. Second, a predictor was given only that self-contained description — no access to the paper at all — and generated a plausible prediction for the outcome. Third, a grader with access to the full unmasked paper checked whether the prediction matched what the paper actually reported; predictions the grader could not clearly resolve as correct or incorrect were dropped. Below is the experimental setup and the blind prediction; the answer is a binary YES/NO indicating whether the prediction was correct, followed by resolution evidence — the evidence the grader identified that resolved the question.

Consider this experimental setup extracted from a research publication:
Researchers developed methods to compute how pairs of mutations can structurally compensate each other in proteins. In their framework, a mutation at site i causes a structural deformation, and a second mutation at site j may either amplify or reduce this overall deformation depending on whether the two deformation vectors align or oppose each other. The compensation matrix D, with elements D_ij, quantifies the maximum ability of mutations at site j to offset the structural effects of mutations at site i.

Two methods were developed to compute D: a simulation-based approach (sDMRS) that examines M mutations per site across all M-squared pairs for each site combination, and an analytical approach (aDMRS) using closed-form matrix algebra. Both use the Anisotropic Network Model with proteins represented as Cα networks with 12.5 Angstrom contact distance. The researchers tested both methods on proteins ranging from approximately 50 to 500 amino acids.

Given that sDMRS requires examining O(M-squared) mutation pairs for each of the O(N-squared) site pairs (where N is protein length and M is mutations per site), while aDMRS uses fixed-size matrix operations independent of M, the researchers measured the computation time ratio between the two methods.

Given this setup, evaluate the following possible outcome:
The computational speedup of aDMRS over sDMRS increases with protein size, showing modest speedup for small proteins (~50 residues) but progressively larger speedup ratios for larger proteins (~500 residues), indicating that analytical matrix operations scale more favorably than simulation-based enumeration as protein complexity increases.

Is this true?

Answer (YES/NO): NO